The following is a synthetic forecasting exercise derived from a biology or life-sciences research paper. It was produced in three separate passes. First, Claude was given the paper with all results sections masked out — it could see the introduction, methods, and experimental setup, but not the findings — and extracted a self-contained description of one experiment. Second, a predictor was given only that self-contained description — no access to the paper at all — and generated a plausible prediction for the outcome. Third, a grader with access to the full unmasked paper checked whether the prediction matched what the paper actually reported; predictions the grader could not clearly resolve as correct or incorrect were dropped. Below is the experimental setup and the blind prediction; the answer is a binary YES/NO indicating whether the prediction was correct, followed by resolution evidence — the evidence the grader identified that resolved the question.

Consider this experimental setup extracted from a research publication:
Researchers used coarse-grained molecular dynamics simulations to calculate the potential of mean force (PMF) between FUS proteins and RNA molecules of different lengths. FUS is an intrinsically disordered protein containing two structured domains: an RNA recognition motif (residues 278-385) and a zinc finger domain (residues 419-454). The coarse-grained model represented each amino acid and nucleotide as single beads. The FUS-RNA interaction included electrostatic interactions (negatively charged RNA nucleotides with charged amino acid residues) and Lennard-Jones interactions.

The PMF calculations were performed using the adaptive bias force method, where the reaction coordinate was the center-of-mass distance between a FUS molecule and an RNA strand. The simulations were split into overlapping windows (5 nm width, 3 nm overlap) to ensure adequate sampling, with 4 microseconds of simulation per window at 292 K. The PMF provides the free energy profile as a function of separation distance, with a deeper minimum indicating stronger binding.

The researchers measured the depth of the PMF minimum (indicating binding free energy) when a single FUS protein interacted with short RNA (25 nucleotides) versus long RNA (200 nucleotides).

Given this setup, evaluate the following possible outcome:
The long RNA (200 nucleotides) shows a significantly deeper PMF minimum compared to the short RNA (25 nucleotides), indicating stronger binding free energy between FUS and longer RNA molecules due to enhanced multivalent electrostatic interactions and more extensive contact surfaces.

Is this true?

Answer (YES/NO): YES